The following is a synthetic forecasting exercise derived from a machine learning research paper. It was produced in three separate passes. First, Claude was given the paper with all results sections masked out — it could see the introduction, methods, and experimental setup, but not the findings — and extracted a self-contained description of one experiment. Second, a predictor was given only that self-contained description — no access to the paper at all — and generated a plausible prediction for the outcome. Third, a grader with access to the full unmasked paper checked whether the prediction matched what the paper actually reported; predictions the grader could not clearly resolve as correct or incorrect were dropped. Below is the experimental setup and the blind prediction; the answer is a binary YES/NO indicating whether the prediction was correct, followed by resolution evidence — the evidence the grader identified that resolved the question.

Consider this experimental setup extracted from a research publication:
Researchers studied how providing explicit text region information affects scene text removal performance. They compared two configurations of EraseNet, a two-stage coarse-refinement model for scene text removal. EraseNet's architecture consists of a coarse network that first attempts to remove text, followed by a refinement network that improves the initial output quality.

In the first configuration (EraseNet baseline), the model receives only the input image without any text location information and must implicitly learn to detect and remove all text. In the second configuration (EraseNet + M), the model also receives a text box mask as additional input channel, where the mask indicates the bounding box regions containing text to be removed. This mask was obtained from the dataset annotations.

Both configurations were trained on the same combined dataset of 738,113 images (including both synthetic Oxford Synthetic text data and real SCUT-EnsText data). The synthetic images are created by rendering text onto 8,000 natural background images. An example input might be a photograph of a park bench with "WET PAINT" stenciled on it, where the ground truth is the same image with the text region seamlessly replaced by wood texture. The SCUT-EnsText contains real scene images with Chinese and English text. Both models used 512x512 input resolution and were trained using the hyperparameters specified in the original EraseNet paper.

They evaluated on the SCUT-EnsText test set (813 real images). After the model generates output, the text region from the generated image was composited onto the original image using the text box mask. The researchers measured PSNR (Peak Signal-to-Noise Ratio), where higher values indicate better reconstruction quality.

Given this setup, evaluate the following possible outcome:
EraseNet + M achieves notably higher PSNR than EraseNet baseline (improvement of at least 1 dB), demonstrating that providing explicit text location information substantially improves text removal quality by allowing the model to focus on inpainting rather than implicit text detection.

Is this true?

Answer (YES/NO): YES